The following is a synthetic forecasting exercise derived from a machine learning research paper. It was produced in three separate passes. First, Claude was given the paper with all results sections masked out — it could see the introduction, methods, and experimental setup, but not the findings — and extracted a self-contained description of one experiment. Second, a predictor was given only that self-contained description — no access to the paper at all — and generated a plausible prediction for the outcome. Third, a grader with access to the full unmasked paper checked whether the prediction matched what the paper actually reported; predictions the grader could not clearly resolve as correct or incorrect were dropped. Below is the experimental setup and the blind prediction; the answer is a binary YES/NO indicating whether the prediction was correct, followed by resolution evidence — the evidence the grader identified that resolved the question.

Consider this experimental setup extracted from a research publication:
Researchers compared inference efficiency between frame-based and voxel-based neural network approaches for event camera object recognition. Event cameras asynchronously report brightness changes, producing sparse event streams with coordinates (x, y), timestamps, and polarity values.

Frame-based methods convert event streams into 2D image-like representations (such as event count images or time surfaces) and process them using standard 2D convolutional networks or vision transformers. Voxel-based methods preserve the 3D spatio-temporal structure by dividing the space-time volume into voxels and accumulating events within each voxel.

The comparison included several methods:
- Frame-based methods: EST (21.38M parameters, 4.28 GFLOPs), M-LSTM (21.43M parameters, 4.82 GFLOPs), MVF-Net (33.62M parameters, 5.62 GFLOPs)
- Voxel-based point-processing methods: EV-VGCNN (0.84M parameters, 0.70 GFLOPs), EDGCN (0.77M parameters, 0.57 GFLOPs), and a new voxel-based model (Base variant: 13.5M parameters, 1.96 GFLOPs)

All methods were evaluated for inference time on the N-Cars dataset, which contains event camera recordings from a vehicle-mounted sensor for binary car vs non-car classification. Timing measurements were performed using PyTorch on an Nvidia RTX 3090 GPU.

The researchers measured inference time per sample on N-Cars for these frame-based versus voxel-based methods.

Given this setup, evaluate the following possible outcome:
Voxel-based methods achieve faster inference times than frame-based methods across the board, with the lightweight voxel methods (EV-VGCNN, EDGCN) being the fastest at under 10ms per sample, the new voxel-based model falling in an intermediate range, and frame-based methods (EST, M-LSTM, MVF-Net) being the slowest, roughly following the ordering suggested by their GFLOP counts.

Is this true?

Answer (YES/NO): NO